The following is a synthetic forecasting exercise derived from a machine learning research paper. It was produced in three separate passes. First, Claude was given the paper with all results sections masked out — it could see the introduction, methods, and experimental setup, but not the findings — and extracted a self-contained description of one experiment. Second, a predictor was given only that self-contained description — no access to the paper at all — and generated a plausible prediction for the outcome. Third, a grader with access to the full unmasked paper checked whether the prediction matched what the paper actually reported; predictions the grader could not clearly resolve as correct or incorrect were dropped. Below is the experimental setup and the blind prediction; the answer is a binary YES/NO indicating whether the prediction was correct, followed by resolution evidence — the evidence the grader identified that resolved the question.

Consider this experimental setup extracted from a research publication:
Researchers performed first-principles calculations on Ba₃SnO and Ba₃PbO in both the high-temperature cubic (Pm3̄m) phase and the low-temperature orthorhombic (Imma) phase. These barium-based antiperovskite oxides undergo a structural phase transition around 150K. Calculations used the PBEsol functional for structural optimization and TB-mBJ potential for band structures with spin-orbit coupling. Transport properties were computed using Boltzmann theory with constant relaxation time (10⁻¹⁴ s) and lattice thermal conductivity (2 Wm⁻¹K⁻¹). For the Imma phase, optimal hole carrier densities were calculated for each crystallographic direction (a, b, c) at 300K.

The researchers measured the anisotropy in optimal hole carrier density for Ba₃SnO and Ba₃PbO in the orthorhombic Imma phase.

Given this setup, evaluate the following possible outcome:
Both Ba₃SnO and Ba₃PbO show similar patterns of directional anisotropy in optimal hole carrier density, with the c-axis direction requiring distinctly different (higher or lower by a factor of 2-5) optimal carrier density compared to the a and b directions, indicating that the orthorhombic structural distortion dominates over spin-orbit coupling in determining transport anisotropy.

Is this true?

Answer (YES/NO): NO